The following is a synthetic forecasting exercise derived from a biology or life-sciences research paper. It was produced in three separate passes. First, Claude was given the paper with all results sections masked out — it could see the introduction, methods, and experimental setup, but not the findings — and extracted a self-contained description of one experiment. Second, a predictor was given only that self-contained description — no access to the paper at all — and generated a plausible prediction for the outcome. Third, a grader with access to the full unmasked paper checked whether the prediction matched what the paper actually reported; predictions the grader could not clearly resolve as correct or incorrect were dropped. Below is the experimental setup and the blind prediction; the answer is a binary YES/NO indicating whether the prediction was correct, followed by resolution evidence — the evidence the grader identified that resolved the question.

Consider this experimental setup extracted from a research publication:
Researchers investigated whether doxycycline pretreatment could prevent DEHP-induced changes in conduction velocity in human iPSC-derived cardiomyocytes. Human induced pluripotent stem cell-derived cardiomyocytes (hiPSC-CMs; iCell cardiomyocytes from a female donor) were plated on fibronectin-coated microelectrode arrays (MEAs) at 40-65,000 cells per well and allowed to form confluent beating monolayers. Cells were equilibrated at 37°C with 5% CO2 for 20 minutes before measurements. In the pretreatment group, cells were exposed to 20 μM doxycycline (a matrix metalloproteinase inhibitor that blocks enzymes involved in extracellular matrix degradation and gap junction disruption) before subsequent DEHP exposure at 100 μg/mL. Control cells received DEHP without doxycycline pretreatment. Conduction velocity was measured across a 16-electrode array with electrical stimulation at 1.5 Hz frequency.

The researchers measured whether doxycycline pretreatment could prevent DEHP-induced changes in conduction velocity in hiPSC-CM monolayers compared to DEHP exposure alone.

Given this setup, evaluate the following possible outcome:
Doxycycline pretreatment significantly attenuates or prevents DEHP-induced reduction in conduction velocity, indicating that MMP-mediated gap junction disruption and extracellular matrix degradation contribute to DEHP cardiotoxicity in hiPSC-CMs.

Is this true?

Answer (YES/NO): YES